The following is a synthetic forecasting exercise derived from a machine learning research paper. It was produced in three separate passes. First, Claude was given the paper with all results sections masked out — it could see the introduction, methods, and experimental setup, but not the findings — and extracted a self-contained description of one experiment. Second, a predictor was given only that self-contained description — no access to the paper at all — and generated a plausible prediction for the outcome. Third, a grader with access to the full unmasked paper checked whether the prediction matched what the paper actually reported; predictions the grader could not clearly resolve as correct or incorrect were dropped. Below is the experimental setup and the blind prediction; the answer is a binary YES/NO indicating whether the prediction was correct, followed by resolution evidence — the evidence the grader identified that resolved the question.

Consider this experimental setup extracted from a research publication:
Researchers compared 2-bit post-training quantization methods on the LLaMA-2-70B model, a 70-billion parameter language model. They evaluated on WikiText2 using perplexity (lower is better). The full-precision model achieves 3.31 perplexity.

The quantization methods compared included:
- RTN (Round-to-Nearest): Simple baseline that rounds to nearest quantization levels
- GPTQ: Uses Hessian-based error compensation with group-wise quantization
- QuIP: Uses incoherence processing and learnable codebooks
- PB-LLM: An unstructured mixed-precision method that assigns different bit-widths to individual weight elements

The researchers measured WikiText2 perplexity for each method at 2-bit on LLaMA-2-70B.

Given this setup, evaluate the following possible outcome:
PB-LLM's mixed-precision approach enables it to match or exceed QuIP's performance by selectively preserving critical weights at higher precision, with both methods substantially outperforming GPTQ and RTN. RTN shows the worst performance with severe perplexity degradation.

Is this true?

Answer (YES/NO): NO